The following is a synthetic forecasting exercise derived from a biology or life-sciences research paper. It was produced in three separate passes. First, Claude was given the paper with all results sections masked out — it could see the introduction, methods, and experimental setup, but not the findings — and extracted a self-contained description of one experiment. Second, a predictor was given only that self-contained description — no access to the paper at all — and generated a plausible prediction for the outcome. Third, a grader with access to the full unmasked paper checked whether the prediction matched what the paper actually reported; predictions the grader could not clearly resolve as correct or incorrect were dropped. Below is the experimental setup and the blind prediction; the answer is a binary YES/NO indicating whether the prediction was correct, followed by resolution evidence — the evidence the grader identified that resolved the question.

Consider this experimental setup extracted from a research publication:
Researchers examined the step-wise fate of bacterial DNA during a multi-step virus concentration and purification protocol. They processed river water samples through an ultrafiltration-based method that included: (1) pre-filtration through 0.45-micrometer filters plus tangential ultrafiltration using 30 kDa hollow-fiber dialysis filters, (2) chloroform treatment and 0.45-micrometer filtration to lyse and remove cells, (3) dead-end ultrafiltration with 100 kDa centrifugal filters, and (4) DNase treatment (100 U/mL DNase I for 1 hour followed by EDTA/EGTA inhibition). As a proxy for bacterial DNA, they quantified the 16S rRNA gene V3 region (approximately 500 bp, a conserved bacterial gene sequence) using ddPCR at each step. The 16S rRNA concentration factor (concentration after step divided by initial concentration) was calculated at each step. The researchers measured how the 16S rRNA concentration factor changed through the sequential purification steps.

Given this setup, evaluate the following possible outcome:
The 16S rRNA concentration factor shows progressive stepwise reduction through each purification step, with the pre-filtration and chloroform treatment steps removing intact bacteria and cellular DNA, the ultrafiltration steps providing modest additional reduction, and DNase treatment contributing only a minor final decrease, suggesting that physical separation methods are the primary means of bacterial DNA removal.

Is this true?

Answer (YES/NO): NO